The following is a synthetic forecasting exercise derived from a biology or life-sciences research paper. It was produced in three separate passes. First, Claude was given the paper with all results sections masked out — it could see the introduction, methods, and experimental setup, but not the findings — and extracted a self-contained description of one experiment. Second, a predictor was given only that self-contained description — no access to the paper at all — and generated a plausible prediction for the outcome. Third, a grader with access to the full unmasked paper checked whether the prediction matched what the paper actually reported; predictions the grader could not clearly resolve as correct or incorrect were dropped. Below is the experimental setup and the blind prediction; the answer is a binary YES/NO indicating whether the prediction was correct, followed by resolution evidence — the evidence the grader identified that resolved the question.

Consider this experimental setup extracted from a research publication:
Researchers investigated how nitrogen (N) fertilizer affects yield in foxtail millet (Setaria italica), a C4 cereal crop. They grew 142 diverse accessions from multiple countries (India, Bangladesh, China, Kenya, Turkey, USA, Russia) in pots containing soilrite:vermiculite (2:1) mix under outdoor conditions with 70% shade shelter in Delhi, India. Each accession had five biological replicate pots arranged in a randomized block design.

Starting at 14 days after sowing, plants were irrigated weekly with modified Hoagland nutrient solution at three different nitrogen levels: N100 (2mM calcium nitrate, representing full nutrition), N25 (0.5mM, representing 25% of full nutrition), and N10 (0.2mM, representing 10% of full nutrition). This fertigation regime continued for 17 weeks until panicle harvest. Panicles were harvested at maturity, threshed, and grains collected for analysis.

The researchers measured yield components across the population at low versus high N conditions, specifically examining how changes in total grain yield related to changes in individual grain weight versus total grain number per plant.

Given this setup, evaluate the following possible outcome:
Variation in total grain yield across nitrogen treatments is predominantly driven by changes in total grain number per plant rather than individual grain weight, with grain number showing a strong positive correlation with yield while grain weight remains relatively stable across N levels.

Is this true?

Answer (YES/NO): YES